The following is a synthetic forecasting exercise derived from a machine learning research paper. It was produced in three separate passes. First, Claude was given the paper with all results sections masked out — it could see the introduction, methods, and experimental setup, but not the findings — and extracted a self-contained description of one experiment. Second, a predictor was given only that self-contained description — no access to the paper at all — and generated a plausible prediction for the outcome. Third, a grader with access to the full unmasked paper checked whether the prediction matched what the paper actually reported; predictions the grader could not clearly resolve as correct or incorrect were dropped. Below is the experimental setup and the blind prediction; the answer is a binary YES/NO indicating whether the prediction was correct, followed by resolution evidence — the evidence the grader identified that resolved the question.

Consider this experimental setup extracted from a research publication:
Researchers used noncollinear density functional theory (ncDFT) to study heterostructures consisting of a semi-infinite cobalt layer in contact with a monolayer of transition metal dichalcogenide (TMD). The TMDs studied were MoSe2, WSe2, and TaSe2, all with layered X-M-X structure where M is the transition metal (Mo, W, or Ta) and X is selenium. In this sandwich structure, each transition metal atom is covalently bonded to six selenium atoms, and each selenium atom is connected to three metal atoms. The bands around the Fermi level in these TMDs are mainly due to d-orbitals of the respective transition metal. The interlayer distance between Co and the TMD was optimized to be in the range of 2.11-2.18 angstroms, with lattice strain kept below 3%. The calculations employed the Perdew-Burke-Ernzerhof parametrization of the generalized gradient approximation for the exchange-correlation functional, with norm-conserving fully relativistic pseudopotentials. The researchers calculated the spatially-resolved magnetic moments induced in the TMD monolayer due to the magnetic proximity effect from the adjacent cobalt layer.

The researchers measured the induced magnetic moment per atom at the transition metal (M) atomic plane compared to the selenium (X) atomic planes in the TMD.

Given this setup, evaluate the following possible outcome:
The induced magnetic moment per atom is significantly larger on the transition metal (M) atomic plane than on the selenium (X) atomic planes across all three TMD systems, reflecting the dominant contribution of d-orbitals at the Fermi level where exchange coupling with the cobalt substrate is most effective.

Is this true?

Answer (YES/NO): YES